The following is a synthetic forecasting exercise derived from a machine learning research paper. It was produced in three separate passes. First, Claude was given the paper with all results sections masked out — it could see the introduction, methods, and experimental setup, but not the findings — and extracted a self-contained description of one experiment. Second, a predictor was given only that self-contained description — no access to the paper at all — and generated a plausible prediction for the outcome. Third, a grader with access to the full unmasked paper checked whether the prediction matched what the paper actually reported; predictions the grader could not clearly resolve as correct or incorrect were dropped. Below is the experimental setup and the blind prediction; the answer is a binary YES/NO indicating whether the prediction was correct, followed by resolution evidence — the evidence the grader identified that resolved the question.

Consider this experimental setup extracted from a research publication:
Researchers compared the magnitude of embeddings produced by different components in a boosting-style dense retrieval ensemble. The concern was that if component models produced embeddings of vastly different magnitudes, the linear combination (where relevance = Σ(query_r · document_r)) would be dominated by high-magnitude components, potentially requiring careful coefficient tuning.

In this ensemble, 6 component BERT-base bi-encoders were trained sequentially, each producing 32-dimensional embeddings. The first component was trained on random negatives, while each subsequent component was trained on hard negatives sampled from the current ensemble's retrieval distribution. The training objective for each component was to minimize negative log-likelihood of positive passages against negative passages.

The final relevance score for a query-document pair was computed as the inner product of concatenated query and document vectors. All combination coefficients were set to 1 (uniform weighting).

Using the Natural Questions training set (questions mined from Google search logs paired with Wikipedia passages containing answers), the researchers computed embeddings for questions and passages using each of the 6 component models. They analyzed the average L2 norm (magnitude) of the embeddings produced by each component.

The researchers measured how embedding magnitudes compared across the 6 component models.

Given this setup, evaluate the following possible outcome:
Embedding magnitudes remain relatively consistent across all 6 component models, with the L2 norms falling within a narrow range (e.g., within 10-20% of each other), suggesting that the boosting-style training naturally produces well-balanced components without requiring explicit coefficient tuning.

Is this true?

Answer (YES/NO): YES